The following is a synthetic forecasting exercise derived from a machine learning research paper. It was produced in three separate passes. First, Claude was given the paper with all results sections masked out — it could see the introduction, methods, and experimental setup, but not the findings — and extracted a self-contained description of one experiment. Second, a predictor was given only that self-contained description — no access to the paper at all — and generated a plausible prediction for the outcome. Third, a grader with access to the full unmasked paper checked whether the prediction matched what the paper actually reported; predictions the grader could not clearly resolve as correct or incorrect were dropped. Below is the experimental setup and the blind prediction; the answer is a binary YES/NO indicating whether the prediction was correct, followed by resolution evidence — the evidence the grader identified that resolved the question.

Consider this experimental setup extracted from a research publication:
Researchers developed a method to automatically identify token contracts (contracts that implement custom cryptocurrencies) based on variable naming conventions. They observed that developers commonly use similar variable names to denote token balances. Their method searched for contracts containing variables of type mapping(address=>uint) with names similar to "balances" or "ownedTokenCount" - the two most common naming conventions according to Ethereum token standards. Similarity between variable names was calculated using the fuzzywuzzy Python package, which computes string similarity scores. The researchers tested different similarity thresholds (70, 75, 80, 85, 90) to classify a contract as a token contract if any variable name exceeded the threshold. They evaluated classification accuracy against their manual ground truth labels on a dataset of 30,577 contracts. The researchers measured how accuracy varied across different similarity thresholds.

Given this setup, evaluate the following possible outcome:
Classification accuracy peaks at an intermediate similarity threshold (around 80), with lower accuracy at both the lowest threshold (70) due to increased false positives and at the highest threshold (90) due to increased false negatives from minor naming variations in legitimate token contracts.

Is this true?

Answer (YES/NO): NO